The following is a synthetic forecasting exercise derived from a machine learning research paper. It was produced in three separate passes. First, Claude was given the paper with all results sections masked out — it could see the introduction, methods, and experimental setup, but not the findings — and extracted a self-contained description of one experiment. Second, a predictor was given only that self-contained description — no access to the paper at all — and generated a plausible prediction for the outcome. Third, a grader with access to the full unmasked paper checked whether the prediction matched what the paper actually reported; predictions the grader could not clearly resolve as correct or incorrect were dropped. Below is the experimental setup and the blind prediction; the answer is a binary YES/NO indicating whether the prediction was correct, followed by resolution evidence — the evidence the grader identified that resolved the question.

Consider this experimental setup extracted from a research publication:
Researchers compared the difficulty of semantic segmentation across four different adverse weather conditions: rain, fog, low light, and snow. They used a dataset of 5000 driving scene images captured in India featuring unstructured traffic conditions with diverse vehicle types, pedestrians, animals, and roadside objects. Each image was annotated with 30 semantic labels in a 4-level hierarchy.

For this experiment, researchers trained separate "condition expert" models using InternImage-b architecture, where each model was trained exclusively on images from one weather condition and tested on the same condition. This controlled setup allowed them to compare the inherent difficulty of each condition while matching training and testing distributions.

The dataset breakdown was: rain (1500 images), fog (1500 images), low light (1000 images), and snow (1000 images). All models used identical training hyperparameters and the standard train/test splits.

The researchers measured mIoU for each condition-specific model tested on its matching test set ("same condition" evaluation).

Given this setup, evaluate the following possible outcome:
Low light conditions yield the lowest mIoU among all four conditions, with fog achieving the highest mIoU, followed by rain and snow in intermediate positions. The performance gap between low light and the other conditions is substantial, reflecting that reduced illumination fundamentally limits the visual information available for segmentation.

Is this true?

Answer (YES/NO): NO